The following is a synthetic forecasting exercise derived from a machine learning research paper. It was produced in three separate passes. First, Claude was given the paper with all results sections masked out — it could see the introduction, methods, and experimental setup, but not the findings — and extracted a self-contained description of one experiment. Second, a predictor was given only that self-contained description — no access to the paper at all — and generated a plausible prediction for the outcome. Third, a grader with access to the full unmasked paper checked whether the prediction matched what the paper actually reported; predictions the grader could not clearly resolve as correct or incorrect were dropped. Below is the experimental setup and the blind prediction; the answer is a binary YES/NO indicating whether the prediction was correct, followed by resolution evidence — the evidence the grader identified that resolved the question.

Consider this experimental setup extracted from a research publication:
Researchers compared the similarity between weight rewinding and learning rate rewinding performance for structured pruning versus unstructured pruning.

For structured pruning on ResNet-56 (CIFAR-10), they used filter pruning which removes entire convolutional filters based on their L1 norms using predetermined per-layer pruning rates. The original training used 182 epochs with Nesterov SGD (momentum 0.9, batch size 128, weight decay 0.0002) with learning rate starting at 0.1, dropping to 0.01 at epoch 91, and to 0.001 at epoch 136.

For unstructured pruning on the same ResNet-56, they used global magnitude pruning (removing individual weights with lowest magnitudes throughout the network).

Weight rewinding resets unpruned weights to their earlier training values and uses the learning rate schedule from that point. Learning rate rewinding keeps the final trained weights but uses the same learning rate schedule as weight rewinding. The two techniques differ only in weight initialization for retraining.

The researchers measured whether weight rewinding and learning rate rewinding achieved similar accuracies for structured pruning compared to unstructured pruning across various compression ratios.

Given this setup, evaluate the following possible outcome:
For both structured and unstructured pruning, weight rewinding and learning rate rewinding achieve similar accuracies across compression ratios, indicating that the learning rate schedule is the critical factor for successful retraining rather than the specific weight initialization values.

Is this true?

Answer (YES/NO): NO